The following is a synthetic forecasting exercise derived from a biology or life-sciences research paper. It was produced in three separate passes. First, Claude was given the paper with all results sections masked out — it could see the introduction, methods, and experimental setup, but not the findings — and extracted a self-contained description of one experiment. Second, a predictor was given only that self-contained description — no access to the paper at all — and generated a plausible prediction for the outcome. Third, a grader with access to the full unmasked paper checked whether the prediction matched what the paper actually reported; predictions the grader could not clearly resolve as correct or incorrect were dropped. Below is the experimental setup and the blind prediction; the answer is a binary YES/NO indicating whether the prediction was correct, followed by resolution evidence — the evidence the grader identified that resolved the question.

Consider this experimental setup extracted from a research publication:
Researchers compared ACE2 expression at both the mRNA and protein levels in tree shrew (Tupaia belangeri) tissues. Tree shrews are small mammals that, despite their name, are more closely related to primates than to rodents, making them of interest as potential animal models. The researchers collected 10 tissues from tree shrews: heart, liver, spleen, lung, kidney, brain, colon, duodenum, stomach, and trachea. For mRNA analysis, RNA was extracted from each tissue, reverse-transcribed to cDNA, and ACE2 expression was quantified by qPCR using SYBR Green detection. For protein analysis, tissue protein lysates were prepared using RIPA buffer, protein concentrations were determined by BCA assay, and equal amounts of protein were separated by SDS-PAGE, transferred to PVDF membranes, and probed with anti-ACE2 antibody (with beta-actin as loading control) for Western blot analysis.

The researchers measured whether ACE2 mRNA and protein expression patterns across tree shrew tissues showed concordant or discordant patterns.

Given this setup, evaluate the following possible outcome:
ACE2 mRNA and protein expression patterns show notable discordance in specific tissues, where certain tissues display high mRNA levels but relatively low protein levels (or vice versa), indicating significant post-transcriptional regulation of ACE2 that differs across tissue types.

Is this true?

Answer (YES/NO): YES